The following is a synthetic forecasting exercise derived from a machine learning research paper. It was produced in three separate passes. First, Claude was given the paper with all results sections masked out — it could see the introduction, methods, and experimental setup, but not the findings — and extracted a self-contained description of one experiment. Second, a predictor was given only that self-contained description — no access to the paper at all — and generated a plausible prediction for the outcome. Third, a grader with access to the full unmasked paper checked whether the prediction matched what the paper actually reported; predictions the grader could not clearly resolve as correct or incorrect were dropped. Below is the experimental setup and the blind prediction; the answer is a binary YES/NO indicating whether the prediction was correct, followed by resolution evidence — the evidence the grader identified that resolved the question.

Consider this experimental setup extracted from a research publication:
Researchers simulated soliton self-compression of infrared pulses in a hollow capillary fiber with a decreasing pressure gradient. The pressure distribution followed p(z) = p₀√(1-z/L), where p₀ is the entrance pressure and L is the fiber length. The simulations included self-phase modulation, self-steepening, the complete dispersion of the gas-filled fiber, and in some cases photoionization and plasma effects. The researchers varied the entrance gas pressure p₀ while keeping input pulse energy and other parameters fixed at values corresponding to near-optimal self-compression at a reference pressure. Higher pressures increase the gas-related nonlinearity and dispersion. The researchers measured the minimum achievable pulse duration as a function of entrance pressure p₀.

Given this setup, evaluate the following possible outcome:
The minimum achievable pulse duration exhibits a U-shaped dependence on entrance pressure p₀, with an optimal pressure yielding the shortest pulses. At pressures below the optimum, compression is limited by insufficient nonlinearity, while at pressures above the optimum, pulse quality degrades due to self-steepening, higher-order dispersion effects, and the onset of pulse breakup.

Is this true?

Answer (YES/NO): NO